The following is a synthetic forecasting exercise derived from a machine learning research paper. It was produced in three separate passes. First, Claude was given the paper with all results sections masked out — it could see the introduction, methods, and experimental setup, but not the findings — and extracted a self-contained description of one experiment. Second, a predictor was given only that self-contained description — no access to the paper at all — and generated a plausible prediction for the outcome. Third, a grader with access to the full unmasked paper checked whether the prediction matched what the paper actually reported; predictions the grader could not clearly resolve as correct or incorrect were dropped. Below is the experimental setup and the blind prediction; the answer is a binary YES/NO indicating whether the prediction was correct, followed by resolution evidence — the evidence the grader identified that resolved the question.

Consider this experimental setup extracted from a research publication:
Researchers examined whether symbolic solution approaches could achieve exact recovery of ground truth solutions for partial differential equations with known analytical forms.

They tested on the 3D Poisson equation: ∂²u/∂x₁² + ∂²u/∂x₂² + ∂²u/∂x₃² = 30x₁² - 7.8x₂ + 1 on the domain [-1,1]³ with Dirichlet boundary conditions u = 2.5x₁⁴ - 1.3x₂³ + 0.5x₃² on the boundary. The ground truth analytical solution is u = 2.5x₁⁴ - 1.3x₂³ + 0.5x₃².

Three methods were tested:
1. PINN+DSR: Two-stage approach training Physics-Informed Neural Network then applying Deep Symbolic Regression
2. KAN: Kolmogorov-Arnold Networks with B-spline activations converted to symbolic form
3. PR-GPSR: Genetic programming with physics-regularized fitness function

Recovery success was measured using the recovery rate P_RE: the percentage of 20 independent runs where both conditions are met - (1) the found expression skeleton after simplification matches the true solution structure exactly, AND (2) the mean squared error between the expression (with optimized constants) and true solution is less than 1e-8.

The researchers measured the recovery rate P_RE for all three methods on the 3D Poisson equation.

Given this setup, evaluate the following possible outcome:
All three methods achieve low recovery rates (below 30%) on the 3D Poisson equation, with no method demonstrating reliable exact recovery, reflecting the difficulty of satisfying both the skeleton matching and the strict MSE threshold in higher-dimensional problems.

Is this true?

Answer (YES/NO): YES